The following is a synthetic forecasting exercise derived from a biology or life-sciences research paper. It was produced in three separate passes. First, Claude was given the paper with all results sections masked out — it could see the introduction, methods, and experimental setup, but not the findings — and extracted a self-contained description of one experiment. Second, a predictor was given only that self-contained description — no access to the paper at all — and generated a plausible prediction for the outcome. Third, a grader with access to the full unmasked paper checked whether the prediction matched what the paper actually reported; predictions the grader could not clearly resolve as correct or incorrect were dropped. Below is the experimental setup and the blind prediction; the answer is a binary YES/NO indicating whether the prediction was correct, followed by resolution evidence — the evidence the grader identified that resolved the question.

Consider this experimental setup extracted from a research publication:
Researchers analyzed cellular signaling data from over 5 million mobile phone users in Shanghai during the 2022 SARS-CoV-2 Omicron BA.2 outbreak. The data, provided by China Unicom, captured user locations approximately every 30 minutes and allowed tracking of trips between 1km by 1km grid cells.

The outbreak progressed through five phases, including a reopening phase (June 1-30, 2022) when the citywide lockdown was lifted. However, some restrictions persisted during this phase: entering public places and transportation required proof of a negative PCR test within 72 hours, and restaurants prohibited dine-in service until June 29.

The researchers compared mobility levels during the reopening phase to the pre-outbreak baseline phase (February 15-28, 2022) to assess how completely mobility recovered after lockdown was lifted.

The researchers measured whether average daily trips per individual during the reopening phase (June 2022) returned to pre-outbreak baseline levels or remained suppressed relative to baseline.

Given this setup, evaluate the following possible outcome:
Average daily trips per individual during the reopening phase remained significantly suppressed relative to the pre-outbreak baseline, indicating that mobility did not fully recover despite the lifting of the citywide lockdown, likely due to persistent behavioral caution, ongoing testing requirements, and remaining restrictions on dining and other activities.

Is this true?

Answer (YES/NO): NO